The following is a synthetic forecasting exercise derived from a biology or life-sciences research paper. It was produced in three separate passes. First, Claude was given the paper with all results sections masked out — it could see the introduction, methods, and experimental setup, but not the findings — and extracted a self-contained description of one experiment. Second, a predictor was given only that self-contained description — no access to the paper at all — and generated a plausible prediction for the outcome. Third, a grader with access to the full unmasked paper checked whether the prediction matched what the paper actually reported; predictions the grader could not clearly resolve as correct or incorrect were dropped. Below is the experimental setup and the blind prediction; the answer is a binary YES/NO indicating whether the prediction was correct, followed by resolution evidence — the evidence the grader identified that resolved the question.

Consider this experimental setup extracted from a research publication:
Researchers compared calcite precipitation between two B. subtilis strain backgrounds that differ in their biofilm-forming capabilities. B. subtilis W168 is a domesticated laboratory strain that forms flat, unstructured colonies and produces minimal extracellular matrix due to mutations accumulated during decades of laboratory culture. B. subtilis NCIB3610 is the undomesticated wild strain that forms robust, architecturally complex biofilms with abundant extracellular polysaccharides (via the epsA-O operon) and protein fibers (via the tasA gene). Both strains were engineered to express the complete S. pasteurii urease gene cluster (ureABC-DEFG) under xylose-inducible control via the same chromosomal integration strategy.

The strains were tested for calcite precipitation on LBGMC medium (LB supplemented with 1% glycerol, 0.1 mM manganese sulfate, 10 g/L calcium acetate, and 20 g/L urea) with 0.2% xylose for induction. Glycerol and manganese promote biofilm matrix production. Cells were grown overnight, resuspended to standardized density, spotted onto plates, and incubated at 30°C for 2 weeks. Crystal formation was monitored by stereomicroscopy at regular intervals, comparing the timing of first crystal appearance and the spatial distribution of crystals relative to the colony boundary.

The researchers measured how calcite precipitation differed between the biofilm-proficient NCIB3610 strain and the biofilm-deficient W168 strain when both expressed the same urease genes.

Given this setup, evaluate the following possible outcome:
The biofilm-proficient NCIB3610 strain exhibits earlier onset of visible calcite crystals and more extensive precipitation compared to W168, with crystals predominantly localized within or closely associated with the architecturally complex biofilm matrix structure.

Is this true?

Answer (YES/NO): NO